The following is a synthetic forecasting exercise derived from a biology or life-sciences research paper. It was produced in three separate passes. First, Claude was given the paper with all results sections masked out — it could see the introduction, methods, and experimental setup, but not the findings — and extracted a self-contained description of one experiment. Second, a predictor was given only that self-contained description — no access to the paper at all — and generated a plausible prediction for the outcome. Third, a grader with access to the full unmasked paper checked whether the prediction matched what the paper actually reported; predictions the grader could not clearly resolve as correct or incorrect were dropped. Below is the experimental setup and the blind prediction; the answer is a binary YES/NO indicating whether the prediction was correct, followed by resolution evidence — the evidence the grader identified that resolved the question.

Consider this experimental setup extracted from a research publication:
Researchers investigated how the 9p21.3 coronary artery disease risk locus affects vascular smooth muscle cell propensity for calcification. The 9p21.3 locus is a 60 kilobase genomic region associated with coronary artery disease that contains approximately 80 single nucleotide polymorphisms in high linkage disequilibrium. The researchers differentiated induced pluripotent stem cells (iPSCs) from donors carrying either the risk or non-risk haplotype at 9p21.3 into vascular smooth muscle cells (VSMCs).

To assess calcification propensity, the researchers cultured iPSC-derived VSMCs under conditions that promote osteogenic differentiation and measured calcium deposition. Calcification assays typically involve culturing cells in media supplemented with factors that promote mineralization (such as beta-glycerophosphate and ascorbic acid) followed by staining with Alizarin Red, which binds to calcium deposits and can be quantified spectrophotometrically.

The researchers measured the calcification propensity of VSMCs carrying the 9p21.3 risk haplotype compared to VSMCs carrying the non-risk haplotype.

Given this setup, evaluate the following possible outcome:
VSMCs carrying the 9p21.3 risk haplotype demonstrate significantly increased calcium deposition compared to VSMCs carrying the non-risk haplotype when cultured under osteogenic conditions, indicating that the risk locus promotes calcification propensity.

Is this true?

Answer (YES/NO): YES